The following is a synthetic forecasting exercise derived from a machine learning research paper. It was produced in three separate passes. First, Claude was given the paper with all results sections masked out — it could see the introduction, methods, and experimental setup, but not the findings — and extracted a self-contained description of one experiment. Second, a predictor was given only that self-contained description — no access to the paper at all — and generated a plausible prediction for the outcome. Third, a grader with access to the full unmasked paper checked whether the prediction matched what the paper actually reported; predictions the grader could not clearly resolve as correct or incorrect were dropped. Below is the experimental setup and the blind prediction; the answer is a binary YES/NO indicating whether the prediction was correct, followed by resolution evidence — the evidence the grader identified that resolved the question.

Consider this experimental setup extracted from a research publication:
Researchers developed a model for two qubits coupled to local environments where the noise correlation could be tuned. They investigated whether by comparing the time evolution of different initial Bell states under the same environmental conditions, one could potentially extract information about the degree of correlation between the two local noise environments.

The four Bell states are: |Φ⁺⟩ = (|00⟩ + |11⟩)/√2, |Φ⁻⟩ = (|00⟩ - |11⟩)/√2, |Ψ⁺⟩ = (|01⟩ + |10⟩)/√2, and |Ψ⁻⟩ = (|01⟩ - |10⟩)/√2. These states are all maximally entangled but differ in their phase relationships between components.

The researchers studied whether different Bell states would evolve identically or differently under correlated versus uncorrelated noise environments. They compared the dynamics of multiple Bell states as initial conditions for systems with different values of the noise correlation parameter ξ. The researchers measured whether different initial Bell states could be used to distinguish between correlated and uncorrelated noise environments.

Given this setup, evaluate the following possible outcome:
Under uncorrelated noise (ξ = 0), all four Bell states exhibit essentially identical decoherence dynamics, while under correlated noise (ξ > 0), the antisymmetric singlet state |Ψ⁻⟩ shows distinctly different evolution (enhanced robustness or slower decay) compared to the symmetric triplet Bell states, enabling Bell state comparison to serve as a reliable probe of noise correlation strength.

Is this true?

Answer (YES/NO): NO